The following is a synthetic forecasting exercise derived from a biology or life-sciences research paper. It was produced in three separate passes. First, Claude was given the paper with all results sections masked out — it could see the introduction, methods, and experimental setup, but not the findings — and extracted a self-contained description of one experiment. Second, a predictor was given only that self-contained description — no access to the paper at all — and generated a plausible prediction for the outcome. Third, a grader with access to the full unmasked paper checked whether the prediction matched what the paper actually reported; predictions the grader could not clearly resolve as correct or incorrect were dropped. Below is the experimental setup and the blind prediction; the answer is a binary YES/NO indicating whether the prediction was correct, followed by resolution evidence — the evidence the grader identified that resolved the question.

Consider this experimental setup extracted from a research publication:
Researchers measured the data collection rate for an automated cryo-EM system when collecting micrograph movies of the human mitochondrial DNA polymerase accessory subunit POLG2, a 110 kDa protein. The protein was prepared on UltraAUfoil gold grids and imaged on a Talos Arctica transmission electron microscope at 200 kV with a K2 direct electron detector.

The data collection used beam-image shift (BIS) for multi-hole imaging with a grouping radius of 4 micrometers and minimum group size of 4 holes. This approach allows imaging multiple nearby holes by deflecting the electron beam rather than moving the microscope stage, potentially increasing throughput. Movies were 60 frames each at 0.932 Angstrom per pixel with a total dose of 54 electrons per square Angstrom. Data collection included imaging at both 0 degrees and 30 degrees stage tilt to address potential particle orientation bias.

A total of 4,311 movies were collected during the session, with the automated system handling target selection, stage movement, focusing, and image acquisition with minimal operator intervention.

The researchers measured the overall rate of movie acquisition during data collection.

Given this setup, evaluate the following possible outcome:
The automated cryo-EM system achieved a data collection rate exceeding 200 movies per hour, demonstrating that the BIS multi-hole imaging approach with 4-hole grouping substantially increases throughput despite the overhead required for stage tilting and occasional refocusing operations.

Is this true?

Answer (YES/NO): NO